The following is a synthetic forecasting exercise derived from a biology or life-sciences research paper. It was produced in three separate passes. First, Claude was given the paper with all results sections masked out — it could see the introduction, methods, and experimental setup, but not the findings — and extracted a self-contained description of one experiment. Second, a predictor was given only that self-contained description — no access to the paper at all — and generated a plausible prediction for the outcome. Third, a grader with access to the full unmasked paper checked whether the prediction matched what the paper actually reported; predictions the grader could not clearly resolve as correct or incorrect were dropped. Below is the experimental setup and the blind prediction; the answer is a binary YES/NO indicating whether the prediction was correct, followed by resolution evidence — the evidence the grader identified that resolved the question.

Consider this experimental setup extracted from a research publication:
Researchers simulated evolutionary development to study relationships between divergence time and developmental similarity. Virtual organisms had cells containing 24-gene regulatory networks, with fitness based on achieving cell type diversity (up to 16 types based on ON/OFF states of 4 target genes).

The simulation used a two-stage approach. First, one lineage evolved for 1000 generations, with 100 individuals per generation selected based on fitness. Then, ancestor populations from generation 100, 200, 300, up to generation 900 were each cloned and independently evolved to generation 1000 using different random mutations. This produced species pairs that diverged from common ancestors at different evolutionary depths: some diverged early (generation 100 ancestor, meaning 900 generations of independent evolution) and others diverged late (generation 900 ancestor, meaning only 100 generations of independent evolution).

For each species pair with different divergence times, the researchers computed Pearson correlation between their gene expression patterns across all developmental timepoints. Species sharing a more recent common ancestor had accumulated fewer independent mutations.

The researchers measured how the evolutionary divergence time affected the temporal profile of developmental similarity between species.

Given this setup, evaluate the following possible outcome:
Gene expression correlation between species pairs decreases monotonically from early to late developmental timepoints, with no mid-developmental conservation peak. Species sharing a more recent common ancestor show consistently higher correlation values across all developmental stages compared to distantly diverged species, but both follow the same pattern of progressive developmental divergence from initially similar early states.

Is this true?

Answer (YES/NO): NO